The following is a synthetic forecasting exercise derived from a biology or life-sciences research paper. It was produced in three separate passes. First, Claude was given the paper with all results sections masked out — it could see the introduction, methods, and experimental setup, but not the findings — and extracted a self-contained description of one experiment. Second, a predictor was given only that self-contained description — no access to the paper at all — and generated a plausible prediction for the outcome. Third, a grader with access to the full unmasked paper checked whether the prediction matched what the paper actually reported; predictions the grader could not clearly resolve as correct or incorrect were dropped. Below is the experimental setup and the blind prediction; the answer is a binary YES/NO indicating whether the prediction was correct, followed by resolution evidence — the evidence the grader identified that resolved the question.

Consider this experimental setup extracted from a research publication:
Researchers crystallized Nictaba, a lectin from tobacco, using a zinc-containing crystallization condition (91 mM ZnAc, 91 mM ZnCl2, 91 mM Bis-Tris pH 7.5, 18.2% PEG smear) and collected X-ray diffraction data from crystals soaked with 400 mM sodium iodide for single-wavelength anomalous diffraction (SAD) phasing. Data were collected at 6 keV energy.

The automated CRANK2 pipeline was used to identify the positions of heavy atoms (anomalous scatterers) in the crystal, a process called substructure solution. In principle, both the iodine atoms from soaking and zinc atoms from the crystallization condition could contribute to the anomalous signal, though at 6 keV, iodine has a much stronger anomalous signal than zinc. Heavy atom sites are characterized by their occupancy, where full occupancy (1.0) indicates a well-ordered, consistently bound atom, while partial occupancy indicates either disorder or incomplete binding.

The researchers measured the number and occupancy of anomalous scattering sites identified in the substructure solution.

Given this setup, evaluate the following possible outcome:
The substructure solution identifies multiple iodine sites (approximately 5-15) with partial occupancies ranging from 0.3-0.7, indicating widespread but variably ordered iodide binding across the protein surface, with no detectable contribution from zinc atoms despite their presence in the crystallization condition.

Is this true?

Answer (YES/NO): NO